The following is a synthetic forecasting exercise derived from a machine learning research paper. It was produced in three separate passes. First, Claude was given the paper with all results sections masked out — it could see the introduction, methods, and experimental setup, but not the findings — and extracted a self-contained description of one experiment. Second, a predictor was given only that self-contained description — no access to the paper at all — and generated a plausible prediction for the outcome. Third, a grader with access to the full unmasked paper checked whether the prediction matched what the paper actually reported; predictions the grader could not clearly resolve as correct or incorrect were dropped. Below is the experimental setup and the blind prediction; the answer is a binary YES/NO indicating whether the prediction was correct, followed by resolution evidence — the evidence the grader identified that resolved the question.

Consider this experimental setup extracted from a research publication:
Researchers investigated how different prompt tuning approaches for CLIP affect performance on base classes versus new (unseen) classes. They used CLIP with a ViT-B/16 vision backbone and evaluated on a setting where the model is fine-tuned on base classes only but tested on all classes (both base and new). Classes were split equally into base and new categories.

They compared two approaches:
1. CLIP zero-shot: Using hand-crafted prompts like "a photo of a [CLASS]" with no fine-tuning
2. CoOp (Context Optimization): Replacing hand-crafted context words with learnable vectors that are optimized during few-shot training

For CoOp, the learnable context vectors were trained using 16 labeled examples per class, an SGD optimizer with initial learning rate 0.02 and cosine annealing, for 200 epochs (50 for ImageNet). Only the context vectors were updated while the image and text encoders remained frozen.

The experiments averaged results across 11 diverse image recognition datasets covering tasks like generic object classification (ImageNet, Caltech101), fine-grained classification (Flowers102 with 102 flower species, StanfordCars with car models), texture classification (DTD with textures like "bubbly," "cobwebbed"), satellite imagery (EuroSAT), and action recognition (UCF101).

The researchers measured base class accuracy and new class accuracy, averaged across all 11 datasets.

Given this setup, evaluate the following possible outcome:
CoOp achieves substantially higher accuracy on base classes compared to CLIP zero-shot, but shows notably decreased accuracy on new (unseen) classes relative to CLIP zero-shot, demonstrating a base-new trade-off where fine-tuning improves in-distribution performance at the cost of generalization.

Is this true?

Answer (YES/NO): YES